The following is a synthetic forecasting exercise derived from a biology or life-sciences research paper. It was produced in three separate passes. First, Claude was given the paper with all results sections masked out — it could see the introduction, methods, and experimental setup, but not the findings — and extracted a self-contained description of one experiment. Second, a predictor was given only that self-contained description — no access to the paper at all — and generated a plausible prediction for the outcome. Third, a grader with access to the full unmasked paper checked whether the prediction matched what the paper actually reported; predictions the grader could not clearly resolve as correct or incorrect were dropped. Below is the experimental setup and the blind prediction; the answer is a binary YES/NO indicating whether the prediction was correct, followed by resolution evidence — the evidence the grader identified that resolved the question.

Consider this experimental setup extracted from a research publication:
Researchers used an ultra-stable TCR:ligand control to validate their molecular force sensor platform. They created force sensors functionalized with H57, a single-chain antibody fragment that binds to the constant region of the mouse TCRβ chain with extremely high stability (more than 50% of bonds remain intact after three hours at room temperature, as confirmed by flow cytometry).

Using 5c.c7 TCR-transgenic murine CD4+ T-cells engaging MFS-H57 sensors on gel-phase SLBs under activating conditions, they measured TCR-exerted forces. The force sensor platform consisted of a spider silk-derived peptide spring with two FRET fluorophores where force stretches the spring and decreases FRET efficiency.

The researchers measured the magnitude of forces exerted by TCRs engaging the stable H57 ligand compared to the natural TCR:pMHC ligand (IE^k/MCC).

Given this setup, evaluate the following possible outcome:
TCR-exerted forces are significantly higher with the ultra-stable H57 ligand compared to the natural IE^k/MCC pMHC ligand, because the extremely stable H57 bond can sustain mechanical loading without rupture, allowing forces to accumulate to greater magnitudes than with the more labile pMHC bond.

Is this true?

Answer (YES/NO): YES